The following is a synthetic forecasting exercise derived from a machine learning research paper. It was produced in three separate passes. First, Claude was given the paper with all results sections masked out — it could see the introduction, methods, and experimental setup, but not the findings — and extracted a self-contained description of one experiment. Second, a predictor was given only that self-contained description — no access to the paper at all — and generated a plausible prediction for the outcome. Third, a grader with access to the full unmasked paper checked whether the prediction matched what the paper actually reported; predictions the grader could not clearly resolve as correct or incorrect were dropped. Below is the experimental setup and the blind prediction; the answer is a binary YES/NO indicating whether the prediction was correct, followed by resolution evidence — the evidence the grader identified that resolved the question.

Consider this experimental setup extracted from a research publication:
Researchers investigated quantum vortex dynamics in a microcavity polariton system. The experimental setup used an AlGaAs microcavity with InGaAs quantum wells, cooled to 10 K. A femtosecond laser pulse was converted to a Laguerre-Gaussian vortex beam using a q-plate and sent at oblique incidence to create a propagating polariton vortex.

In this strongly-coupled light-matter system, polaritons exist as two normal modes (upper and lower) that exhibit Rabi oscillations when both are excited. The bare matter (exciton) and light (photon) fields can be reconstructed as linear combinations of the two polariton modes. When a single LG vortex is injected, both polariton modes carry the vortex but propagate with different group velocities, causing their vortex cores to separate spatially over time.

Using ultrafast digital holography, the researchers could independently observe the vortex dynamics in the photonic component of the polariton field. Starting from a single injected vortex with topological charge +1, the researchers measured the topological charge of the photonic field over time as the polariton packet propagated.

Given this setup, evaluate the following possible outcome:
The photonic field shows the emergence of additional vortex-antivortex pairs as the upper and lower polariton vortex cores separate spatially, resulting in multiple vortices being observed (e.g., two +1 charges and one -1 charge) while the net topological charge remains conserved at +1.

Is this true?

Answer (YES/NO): NO